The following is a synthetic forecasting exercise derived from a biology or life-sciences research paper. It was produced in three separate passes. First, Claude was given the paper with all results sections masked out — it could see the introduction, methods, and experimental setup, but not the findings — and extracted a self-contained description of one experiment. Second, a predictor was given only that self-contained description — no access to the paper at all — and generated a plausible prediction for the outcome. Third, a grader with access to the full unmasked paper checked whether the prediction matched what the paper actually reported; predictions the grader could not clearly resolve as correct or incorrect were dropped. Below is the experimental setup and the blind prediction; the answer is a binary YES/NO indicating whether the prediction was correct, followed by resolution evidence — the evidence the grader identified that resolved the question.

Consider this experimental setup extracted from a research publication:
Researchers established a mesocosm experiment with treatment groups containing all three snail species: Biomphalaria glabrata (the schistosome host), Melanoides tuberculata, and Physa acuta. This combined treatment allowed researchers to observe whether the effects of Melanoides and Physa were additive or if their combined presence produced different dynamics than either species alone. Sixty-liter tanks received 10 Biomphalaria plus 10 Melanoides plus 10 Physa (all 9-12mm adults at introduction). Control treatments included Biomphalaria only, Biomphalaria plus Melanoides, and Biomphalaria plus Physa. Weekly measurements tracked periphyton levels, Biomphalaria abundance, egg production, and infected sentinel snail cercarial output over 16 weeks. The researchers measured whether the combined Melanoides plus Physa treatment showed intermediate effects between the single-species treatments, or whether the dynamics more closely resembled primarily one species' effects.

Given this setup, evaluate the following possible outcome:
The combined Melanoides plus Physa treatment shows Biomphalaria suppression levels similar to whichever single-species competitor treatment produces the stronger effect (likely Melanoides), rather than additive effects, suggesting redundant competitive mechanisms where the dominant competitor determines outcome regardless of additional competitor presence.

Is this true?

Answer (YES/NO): NO